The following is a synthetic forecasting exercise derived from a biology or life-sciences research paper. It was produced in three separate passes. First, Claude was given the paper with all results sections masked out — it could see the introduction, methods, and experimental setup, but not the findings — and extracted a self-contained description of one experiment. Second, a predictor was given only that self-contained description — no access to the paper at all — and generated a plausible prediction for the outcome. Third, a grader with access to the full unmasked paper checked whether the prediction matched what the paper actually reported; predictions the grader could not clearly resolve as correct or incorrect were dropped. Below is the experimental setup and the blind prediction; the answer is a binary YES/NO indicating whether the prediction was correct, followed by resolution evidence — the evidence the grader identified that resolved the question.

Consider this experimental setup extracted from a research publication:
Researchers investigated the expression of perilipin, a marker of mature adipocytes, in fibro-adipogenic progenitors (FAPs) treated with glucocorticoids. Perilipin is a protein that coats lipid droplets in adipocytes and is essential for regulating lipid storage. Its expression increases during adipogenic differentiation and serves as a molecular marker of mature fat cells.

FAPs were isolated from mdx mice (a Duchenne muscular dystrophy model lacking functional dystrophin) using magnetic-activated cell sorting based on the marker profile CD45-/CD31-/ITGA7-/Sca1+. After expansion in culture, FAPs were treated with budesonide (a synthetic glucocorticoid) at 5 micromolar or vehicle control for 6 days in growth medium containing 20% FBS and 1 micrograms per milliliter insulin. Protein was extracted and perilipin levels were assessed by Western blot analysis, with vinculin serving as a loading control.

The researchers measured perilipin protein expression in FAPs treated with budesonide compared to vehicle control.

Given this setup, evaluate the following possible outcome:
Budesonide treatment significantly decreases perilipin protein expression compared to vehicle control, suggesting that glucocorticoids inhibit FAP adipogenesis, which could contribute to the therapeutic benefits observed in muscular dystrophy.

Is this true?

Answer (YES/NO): YES